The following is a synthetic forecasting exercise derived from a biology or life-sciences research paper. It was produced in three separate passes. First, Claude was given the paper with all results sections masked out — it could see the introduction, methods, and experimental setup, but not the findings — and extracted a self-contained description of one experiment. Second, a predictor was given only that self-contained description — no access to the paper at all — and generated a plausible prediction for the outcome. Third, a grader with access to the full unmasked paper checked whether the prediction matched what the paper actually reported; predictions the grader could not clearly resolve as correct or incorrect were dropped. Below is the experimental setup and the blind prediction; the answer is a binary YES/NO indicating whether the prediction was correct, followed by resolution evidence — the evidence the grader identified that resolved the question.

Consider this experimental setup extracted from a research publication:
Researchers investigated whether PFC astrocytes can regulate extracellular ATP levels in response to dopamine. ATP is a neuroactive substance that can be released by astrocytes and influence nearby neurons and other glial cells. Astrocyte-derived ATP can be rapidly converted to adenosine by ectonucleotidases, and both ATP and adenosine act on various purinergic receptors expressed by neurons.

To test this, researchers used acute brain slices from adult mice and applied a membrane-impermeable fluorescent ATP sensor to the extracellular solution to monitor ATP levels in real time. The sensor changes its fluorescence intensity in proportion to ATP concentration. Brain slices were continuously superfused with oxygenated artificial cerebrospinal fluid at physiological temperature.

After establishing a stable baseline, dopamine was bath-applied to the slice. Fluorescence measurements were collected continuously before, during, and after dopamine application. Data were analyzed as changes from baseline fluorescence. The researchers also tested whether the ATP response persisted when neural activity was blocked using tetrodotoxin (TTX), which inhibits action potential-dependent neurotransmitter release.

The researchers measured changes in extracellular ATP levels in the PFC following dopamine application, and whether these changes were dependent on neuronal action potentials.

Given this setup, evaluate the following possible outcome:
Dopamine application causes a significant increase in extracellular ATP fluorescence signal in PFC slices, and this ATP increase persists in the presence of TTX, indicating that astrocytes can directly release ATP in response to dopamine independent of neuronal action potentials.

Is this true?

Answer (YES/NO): YES